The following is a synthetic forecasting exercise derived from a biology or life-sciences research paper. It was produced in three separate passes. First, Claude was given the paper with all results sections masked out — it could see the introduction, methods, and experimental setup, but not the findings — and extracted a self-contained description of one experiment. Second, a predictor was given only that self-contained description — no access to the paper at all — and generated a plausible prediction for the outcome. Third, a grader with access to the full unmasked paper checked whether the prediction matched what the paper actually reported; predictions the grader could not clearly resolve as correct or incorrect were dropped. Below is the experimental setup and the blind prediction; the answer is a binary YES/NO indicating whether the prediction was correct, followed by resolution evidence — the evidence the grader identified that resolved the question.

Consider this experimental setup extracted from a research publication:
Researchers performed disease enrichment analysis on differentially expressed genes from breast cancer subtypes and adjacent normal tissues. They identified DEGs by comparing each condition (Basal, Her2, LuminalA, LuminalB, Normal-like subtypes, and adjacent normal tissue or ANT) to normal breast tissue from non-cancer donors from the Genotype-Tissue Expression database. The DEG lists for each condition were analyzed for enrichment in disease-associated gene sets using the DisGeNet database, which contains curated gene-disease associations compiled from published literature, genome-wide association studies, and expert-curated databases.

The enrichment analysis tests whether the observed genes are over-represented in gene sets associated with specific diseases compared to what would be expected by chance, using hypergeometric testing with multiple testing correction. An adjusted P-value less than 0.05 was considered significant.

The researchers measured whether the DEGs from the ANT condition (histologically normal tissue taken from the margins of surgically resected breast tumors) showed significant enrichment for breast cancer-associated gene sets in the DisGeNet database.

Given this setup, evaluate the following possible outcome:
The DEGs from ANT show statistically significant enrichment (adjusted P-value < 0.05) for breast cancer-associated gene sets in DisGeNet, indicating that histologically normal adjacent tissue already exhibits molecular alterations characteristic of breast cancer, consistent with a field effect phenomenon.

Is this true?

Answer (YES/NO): NO